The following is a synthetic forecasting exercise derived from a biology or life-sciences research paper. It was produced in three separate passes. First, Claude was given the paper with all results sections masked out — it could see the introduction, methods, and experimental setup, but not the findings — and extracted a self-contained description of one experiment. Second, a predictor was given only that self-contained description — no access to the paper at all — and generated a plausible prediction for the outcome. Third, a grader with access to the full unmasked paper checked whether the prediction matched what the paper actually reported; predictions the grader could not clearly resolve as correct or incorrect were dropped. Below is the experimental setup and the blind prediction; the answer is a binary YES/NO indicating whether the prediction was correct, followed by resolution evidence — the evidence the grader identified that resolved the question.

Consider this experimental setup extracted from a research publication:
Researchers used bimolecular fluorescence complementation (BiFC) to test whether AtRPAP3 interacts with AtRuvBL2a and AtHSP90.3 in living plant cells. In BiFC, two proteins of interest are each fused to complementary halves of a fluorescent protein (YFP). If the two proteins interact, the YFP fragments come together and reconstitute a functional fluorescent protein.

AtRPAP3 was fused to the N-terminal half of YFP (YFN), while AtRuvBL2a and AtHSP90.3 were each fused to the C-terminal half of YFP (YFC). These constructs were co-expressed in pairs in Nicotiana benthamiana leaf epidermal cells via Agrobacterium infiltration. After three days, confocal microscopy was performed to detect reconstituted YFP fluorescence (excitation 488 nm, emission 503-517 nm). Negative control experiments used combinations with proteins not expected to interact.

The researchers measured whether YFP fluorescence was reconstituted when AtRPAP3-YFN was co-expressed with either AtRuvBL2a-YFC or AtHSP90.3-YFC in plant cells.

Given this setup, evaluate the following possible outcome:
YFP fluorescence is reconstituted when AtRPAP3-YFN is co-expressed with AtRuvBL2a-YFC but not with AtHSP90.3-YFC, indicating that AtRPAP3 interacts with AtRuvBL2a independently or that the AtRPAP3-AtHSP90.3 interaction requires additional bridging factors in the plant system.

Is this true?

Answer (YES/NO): NO